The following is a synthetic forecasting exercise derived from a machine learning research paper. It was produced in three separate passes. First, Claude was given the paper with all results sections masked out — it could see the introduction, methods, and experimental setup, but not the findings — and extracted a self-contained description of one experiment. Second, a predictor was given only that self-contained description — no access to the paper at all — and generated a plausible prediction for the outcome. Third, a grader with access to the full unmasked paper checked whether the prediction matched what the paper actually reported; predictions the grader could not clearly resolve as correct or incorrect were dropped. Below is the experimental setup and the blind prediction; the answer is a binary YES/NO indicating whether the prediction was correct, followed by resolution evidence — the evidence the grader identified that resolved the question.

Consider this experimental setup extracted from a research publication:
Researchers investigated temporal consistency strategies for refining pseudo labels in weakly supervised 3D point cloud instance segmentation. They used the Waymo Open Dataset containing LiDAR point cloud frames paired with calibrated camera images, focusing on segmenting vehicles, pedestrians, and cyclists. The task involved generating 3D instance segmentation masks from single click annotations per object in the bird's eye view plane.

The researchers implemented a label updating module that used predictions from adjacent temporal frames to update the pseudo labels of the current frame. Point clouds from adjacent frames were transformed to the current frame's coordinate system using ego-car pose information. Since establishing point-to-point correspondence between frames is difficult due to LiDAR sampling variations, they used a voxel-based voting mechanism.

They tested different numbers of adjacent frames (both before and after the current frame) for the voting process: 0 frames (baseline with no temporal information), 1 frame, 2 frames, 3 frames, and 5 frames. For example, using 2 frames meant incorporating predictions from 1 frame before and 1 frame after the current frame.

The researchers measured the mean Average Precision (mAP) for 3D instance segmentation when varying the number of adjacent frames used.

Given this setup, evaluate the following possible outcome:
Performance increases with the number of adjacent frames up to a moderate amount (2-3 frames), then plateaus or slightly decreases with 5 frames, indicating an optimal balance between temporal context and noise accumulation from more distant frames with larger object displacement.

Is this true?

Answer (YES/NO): NO